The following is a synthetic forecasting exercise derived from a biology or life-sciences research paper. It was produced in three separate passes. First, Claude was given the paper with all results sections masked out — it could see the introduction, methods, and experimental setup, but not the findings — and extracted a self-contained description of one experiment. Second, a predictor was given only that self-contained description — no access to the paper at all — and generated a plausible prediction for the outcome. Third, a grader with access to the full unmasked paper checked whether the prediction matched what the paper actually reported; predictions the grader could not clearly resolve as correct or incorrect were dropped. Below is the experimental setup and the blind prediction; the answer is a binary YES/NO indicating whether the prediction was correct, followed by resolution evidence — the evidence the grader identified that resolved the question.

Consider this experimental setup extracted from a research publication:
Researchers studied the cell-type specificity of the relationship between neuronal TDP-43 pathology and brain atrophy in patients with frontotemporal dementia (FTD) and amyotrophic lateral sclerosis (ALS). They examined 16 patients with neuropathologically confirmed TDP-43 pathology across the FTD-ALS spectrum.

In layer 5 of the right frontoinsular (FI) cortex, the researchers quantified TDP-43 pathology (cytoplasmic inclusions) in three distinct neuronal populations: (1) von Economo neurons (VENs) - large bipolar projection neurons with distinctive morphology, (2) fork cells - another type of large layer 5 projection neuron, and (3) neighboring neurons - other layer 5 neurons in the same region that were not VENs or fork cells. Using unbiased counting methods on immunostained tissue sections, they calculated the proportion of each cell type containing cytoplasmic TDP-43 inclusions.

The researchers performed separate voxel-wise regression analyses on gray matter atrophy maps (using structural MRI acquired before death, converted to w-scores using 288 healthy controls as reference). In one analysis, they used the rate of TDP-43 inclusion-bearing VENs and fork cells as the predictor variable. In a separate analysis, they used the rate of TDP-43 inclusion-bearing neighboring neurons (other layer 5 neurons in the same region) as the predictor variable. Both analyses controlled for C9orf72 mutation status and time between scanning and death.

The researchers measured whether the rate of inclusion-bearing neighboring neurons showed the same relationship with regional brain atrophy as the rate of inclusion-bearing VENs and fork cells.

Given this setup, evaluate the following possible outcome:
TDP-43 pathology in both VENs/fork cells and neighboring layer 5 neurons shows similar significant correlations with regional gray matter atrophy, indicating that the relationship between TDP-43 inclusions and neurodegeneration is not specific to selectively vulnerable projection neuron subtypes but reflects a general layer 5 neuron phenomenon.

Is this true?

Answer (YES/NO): NO